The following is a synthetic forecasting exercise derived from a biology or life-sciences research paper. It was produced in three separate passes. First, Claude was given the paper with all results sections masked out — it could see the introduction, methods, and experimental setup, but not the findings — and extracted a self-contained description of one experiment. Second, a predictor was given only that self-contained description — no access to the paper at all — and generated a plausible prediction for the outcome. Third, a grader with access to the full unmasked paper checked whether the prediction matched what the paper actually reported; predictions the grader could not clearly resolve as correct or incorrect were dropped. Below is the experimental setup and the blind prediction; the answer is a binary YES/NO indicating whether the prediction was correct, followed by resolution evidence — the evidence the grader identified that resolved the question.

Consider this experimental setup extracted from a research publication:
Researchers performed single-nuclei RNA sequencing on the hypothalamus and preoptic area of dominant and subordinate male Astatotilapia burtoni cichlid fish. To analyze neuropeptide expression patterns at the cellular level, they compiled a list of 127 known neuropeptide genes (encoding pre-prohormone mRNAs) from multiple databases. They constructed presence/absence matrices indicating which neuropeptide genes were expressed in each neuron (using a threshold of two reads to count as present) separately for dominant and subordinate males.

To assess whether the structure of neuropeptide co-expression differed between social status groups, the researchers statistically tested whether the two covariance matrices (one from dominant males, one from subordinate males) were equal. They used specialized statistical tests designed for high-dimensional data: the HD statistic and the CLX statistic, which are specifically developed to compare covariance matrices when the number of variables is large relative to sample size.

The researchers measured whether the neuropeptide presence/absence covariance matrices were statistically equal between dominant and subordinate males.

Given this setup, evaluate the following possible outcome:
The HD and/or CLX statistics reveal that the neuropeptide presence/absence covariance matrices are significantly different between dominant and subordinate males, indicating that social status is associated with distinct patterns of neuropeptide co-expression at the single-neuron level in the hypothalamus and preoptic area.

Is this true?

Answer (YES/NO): YES